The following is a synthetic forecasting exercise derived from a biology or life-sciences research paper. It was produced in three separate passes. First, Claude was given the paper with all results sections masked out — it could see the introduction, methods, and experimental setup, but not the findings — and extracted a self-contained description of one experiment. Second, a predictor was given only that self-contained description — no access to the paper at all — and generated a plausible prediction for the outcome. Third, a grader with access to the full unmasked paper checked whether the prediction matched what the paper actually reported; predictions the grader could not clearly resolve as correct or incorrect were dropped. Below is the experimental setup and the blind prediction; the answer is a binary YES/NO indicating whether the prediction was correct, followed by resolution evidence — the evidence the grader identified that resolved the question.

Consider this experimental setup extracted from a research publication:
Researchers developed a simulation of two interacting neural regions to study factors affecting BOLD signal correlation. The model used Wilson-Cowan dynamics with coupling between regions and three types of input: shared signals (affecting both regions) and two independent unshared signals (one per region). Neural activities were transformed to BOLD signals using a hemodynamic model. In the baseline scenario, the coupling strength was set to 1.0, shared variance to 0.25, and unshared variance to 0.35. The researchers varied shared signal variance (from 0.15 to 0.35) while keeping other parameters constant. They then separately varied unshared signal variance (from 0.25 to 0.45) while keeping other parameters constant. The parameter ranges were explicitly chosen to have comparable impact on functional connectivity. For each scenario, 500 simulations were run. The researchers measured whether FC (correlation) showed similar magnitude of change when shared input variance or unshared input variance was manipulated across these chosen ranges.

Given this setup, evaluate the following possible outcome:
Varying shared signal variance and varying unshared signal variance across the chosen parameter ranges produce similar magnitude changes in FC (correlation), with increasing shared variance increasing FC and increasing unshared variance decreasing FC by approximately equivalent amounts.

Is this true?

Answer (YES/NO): YES